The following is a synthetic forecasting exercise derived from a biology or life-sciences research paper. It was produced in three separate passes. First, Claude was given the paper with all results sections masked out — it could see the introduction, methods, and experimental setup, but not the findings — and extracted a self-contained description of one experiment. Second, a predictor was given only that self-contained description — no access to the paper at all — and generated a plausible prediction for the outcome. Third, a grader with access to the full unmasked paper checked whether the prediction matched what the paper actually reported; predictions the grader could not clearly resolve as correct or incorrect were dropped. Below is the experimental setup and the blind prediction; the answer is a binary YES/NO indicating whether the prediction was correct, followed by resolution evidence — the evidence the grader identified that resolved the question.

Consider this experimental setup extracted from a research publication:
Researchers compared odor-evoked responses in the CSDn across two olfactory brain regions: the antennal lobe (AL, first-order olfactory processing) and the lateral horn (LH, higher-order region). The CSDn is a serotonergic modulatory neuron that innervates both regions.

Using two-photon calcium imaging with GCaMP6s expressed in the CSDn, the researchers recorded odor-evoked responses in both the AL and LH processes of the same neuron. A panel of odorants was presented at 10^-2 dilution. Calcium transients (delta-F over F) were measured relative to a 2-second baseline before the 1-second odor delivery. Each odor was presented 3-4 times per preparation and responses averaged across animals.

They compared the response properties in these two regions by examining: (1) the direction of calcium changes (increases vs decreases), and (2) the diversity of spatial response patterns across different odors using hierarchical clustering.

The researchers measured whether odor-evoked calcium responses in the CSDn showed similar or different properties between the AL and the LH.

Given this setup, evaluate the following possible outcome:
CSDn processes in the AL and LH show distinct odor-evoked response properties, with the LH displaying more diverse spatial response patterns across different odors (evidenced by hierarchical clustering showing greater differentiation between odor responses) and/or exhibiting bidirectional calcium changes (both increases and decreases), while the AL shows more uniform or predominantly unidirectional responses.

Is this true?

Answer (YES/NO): NO